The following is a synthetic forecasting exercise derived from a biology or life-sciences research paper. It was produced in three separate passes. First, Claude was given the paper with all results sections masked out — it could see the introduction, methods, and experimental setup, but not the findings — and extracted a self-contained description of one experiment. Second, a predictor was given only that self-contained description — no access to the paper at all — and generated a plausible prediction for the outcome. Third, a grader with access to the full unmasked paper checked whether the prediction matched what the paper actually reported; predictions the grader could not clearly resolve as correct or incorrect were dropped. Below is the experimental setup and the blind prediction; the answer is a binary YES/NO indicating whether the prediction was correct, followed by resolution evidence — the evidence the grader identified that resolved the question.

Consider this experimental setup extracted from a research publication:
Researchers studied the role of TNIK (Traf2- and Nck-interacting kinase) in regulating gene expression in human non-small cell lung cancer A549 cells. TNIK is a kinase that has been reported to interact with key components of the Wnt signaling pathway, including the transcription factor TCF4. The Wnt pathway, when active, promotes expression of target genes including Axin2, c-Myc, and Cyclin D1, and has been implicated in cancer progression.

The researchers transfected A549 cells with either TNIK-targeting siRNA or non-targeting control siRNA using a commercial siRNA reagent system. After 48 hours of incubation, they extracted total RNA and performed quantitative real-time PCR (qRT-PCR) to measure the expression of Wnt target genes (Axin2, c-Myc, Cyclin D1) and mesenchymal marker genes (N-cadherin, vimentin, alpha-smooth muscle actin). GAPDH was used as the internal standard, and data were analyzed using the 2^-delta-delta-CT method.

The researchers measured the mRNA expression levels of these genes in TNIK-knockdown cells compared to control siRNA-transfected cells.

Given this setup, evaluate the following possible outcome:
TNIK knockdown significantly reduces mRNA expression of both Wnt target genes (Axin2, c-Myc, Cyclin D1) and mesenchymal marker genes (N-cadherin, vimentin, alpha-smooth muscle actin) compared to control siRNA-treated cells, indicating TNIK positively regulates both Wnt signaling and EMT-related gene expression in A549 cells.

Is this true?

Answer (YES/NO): YES